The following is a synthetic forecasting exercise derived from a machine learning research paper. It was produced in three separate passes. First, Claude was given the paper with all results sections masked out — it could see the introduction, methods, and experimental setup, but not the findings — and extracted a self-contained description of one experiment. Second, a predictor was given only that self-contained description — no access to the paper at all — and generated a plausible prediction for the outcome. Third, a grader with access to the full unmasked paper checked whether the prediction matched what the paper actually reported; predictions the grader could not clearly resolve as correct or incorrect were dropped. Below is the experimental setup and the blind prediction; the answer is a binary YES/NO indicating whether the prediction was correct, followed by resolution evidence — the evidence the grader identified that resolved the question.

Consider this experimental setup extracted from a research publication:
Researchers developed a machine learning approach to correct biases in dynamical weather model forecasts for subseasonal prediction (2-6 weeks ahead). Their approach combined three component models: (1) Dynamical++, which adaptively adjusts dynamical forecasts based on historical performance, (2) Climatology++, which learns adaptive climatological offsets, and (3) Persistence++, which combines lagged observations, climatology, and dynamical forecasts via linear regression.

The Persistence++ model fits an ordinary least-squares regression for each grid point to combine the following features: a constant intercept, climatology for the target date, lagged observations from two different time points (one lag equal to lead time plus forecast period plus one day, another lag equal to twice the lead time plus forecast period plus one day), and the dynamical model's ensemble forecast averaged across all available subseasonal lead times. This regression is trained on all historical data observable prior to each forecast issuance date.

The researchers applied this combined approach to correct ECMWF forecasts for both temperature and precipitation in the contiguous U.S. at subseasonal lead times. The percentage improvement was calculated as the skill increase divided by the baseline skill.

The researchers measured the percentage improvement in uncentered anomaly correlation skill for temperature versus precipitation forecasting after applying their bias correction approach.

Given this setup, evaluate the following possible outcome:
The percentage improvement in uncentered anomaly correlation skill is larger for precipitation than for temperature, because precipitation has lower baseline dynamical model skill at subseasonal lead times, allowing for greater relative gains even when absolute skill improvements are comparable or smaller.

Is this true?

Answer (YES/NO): NO